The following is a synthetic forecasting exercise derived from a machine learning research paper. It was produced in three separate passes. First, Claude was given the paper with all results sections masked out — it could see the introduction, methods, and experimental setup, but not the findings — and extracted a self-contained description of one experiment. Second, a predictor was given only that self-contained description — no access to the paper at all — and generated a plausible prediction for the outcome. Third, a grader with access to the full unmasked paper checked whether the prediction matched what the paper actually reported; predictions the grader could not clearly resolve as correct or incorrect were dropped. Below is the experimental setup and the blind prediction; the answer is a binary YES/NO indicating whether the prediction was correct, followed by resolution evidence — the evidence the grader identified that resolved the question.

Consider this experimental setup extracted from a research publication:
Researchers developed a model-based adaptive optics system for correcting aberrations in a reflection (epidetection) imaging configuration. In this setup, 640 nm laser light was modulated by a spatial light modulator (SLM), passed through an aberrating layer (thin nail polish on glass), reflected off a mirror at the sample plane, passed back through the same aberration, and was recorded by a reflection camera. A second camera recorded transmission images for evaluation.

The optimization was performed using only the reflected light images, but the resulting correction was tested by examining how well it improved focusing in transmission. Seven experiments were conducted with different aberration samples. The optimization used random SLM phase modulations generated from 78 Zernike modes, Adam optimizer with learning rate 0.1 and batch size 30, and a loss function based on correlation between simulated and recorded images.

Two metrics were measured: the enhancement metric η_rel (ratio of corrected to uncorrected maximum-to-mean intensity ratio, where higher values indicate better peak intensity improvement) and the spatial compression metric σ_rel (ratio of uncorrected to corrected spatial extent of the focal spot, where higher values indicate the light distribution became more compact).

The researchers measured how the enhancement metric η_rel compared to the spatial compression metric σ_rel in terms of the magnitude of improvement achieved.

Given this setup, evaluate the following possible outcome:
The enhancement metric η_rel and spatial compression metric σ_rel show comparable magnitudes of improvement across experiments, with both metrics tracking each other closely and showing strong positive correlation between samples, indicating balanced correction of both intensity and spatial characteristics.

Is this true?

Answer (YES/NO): NO